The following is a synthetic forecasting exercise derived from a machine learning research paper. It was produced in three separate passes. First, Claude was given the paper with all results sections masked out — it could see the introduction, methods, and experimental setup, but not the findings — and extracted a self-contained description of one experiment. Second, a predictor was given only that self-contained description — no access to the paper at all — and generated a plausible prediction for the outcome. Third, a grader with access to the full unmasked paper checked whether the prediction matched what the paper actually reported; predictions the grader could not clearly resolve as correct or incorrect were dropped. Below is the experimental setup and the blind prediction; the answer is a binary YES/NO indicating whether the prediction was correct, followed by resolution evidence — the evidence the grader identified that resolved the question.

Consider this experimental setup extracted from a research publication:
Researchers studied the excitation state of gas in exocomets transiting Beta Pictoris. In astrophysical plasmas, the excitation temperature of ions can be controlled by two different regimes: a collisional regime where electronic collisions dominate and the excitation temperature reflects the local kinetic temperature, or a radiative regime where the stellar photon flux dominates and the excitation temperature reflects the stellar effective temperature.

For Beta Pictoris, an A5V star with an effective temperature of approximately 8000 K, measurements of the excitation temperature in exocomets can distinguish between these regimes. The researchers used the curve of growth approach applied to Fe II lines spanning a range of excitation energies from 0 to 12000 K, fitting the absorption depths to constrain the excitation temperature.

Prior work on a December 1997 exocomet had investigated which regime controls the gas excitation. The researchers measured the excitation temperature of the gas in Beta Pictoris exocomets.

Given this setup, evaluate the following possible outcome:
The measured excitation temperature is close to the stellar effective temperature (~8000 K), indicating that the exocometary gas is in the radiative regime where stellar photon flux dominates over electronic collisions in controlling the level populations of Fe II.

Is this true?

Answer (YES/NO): YES